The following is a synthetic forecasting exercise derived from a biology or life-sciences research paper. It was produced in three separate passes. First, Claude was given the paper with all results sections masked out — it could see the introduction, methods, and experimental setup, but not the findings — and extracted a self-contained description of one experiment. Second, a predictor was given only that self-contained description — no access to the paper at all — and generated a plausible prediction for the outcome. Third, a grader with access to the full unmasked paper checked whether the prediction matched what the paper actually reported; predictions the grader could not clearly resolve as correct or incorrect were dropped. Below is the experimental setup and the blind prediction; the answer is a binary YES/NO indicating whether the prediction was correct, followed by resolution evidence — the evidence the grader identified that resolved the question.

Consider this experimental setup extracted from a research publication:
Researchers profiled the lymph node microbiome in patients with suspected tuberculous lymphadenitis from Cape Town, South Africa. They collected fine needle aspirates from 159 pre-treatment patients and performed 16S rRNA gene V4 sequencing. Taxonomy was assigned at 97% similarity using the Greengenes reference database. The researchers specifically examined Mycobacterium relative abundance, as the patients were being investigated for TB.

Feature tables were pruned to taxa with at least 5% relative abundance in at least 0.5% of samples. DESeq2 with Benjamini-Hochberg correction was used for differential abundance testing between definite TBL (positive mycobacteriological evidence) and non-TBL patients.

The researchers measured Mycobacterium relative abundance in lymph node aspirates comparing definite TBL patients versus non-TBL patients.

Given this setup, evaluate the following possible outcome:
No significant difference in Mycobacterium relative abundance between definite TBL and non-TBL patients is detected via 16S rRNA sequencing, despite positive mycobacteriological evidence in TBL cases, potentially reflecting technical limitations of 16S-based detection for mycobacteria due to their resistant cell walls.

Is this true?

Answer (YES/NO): NO